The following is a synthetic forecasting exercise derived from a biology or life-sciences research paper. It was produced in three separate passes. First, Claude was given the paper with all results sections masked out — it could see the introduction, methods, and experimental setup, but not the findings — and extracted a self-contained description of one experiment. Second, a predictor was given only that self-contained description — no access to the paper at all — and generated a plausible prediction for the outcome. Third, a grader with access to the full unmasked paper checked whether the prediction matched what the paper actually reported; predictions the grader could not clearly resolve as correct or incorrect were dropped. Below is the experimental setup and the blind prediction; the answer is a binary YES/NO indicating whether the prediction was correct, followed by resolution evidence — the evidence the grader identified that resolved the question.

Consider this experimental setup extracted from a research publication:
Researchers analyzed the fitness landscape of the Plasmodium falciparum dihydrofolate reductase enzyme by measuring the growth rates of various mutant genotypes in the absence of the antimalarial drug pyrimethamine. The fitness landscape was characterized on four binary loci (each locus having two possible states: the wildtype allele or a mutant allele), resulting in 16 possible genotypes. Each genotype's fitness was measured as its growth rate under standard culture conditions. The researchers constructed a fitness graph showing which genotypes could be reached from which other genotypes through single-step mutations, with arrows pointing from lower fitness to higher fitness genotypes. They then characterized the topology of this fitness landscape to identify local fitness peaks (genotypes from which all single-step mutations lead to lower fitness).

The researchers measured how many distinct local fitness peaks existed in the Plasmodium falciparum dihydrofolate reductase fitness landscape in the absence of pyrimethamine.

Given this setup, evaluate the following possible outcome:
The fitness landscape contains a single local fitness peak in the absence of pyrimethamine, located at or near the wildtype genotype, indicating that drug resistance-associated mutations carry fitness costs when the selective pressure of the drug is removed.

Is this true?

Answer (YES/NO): NO